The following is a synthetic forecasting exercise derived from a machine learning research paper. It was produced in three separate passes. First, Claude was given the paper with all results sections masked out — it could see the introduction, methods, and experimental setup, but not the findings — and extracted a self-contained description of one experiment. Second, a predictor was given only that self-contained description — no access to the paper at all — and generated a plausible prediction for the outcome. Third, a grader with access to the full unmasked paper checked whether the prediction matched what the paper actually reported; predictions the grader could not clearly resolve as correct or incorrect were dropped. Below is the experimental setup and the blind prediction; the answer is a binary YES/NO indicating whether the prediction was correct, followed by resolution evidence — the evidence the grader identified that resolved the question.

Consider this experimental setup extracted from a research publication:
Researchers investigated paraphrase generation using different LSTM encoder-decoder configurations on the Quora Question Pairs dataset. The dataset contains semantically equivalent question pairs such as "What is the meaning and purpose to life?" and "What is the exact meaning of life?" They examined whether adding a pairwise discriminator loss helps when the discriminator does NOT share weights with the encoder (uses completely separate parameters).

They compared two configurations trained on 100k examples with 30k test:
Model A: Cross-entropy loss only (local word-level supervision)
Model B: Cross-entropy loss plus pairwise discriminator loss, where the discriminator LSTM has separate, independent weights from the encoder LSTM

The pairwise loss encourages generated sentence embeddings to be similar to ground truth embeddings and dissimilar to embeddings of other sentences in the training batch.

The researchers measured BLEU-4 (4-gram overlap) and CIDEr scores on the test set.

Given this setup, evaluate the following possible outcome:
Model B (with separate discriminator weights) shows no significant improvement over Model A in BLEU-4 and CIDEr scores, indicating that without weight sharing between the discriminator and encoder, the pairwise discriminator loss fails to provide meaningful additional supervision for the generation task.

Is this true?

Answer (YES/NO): NO